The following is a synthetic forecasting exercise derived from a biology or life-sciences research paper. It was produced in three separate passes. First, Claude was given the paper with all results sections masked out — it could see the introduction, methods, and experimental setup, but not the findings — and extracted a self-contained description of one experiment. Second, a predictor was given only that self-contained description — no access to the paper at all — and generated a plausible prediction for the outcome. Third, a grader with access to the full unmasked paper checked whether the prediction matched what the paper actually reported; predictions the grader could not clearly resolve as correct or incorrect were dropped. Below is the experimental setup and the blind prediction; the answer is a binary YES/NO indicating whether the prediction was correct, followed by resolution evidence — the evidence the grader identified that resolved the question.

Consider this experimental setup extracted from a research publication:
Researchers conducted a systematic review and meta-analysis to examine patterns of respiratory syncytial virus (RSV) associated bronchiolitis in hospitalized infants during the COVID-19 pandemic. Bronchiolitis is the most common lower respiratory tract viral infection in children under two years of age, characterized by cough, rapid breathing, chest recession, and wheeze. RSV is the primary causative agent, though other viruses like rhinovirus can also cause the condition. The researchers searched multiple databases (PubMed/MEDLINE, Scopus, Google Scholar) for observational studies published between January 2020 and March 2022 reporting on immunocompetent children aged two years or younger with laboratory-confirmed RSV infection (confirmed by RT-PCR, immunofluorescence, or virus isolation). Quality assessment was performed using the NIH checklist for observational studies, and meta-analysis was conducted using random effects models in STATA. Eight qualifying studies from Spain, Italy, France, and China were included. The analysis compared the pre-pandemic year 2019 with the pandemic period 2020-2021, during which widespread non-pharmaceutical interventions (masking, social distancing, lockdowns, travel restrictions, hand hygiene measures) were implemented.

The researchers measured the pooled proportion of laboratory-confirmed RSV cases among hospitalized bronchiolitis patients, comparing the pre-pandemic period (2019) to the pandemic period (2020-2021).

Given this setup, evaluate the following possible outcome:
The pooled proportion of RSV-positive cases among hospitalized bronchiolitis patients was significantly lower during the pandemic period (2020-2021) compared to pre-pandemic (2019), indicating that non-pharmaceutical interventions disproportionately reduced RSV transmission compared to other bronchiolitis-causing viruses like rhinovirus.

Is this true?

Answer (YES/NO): NO